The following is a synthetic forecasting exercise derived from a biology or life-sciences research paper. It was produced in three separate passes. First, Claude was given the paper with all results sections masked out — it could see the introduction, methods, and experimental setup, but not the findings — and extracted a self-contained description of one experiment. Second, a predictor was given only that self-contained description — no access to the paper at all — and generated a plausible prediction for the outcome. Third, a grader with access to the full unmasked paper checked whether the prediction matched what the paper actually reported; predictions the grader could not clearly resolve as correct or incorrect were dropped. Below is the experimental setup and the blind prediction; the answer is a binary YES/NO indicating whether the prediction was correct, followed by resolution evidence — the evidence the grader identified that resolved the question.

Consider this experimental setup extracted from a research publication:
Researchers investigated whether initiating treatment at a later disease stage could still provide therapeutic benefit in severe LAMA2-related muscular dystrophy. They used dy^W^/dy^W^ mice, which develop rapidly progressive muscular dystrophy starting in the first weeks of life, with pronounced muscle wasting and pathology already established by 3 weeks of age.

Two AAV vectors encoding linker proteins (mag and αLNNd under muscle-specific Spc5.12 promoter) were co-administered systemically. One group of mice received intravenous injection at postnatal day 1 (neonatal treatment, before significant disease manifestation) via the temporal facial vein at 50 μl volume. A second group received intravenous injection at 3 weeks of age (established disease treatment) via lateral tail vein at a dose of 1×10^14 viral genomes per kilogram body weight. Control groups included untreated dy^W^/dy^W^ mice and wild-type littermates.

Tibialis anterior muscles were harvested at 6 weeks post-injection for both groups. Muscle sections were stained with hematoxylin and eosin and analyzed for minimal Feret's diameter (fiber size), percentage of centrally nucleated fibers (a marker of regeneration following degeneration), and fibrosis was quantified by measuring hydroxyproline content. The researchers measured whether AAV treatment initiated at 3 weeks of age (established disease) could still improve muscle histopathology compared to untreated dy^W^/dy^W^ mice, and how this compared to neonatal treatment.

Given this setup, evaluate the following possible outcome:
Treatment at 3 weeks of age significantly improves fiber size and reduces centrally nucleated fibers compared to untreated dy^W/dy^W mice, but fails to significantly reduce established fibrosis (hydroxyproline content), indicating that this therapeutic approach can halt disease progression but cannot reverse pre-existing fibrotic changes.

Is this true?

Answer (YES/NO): NO